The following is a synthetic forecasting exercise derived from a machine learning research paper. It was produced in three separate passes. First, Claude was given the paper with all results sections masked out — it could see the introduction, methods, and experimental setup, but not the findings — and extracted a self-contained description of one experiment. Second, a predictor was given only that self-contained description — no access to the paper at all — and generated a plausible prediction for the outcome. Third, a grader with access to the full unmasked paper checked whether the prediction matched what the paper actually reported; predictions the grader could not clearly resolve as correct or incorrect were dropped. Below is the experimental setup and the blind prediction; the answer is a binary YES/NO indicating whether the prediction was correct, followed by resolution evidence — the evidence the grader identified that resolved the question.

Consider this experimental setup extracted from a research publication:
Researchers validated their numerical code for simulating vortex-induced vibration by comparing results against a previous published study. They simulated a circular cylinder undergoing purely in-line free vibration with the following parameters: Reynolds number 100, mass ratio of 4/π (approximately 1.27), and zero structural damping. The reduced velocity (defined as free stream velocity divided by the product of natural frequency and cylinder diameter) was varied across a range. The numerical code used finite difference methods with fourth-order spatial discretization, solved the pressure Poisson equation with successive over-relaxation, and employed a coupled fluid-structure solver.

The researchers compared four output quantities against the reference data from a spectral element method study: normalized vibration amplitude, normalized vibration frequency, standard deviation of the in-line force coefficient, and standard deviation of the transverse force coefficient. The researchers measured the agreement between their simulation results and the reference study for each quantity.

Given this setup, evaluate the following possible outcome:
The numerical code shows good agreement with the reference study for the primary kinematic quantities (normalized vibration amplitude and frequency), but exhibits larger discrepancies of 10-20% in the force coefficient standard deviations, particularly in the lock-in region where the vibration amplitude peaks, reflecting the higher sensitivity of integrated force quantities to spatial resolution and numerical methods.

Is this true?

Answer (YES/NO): NO